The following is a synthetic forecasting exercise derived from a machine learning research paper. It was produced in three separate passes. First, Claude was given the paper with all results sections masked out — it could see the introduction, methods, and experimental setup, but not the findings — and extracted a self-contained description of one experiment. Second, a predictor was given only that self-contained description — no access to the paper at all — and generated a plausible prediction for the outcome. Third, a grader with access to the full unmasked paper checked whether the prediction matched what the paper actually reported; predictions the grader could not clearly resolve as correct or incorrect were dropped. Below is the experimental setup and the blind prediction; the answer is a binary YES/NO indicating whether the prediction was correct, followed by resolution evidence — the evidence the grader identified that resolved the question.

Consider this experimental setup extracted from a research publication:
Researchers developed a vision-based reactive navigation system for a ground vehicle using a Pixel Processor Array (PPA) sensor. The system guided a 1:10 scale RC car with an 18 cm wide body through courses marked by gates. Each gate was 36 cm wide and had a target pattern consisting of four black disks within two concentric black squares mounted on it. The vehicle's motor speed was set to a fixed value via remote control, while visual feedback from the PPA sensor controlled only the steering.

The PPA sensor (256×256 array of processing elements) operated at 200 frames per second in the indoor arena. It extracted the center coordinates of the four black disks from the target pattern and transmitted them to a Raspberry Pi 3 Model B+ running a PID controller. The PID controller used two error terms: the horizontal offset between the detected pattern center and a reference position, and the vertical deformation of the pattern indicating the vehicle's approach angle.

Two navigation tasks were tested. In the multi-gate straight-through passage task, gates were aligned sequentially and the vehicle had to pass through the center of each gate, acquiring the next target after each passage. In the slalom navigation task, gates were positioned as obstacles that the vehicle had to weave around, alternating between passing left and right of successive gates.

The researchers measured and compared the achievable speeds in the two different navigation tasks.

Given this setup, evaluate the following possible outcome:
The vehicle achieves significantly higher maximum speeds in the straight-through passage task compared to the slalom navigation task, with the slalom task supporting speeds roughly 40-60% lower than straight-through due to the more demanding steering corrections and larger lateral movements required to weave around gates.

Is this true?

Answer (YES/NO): NO